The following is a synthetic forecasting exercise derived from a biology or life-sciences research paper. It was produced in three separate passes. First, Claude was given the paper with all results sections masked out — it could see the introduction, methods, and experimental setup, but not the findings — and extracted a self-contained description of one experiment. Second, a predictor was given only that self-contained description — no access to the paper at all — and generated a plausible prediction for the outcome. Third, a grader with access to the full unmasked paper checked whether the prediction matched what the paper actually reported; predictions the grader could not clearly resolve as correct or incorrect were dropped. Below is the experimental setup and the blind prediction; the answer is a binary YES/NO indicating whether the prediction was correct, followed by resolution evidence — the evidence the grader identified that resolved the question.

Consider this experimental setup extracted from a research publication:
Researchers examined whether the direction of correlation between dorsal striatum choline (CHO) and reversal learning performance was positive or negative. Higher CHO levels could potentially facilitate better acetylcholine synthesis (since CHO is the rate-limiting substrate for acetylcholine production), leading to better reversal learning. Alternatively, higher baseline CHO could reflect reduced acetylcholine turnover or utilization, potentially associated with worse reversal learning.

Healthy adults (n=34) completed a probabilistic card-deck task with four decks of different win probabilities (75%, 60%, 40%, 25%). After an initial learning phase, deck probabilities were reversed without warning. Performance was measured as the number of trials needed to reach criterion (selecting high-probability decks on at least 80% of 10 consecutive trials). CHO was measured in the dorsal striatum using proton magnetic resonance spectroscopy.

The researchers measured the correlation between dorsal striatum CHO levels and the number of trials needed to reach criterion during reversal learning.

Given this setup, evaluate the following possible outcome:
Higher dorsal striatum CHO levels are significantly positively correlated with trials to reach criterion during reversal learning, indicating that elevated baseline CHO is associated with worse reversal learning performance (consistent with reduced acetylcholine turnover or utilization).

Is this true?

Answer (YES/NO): NO